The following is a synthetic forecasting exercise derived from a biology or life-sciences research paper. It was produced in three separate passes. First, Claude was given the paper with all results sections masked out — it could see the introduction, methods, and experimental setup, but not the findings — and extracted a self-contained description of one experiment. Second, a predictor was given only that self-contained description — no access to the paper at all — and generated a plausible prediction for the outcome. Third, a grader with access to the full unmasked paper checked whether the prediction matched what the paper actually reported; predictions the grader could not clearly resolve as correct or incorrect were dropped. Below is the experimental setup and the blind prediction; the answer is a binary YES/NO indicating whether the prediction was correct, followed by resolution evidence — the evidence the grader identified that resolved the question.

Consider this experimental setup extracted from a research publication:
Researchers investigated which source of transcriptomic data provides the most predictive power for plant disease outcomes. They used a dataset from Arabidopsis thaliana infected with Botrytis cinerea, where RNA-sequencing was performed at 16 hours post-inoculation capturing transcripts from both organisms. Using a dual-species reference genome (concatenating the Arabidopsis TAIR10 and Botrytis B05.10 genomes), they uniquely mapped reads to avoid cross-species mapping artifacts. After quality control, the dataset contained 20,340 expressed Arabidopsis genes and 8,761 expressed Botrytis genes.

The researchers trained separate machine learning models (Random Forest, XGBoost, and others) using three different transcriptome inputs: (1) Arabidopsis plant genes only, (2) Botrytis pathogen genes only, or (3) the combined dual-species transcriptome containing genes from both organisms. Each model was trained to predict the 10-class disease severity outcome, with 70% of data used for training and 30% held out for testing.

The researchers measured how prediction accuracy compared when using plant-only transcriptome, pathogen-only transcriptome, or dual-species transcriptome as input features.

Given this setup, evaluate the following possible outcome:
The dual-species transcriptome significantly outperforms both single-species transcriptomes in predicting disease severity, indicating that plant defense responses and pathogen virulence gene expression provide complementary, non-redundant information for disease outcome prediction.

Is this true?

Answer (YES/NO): YES